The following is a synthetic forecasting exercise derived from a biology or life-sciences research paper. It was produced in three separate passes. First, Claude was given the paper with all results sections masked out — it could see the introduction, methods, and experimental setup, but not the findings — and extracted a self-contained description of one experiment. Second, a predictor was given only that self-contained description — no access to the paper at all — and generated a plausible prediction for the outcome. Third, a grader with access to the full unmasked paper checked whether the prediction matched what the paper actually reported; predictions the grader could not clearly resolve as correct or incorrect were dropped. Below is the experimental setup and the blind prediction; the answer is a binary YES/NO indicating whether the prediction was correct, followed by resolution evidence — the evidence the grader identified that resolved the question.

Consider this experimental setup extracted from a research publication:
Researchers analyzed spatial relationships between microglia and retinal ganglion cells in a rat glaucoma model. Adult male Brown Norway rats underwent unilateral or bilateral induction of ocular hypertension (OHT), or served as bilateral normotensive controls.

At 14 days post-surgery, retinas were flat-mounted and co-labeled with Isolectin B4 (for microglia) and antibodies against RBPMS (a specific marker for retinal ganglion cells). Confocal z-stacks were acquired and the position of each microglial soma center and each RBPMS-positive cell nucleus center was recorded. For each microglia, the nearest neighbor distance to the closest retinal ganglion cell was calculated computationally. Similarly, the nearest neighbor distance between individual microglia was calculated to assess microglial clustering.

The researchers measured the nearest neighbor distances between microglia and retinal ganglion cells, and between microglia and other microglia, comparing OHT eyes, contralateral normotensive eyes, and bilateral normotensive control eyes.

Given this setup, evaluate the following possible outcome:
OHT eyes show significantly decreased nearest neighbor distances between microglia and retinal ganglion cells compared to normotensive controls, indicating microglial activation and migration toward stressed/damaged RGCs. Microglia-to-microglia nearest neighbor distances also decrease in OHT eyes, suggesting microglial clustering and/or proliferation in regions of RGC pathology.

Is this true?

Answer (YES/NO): NO